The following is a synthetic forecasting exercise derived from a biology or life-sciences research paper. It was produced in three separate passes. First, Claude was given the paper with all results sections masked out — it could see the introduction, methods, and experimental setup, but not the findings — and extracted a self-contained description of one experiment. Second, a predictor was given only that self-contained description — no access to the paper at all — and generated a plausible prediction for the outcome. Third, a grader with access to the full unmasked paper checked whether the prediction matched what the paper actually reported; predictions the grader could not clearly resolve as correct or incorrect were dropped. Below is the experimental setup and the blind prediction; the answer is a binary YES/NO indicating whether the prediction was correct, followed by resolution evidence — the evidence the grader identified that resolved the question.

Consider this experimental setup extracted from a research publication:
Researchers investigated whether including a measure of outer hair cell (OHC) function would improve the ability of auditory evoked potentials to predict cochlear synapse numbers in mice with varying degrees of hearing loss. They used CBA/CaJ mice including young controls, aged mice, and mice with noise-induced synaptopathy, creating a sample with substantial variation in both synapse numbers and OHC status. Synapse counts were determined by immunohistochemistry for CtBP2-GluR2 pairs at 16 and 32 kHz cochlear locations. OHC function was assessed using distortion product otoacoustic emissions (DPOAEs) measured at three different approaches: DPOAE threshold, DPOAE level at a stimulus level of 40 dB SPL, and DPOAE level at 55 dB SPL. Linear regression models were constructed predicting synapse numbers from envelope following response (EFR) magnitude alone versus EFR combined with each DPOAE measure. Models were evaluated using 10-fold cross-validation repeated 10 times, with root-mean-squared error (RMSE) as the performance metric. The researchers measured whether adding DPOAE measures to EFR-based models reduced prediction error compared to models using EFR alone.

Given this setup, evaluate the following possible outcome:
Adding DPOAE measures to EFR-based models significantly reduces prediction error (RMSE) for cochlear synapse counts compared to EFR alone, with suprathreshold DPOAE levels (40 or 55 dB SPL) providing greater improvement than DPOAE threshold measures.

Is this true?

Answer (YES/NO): NO